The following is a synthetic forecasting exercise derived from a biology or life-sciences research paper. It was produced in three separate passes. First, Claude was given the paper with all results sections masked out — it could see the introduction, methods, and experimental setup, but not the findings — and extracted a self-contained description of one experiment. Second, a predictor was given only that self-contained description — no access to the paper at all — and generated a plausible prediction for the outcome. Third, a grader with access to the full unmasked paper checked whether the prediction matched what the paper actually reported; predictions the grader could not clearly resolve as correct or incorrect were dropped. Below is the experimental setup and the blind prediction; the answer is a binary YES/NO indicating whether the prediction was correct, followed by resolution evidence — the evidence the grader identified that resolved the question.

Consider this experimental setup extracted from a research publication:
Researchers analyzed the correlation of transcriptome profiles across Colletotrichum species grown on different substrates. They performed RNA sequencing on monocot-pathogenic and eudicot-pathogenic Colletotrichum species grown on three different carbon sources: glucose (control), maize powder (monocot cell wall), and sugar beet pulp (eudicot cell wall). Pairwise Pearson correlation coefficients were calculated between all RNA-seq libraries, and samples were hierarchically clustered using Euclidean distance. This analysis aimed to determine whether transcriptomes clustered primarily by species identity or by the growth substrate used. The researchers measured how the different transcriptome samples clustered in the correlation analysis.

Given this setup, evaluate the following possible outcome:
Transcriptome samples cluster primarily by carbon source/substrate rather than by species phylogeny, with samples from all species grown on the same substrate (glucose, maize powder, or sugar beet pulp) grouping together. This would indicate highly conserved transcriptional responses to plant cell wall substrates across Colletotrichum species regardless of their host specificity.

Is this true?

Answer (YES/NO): NO